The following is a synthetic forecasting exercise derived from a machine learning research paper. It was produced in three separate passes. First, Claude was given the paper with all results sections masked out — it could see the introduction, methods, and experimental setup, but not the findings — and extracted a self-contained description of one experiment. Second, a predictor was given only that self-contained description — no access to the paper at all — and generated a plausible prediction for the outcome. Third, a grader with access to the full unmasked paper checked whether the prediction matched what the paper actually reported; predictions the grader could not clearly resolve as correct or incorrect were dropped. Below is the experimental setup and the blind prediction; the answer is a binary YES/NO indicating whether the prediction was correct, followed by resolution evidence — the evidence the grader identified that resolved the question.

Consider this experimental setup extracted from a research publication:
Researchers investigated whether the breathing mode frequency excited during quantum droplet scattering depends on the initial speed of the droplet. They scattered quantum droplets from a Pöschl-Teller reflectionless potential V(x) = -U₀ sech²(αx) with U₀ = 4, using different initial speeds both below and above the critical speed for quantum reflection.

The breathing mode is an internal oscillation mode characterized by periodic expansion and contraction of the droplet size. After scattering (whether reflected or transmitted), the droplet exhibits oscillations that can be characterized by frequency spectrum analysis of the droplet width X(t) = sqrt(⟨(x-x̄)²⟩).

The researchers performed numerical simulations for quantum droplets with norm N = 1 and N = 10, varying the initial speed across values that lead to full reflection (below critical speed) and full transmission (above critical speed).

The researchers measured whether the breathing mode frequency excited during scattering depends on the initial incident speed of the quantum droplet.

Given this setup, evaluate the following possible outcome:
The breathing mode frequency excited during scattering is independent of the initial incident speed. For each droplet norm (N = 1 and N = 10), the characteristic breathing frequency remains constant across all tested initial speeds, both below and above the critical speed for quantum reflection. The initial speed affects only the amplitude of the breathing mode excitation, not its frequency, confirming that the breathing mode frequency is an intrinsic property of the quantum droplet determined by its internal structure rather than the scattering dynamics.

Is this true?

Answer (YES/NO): YES